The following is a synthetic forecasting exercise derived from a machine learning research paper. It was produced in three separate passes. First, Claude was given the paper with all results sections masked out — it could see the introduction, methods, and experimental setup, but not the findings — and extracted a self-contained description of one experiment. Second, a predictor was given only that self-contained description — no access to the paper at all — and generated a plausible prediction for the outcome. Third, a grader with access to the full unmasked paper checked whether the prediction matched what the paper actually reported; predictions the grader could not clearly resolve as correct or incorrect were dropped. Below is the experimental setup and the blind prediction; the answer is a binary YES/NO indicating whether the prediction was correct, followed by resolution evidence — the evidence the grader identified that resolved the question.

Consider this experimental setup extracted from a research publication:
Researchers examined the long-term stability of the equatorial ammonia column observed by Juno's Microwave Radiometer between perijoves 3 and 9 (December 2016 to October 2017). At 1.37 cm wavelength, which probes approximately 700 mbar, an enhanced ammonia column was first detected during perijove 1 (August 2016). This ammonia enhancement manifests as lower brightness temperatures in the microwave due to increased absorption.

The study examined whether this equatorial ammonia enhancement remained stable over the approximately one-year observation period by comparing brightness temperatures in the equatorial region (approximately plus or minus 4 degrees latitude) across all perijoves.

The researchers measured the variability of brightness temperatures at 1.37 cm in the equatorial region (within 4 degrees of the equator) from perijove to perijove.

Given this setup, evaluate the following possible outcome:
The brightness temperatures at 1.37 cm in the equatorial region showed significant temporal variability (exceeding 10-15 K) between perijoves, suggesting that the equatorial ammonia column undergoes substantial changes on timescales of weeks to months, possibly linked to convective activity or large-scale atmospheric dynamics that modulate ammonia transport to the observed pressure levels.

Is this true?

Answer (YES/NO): NO